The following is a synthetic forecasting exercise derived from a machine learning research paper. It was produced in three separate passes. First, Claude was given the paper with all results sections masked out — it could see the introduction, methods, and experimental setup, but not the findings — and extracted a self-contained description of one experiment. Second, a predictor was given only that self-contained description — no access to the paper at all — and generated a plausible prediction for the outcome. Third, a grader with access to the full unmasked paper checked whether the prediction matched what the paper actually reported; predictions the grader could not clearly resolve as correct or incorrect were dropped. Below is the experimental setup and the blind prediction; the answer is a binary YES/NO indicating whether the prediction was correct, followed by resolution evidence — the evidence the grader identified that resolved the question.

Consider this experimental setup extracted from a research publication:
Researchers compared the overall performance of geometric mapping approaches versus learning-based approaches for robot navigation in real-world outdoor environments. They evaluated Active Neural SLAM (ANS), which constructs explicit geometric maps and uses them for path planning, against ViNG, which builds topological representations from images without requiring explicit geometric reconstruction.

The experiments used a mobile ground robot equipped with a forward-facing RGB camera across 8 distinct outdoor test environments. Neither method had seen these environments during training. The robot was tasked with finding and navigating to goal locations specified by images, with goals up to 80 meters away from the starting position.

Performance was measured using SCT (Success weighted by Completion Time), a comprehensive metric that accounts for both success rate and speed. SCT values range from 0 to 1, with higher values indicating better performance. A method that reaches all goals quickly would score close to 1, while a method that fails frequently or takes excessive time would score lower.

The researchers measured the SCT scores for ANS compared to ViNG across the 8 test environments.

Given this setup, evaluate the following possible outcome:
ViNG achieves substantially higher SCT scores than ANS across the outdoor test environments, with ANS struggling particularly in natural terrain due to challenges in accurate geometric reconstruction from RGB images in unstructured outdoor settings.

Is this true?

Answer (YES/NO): NO